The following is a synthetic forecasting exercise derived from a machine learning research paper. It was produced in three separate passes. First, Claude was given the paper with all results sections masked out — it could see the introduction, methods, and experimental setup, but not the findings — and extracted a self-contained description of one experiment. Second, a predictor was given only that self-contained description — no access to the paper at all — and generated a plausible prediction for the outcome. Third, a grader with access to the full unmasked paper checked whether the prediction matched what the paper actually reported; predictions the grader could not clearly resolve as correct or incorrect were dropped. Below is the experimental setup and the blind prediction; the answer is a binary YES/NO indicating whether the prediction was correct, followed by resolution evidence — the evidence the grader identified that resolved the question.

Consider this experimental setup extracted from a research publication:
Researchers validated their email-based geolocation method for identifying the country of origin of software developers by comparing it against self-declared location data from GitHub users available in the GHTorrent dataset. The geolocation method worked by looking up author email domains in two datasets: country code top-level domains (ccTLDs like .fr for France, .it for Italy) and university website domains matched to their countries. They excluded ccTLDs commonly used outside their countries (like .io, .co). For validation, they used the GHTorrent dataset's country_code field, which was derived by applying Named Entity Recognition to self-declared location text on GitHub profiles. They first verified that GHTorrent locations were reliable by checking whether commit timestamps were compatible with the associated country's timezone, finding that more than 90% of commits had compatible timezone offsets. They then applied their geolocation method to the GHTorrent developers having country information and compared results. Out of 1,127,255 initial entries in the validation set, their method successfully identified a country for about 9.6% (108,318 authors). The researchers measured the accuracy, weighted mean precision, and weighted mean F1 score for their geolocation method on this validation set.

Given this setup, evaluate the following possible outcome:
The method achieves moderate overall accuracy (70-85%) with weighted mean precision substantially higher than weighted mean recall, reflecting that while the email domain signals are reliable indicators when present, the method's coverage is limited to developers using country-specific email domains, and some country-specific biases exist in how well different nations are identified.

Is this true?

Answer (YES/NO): NO